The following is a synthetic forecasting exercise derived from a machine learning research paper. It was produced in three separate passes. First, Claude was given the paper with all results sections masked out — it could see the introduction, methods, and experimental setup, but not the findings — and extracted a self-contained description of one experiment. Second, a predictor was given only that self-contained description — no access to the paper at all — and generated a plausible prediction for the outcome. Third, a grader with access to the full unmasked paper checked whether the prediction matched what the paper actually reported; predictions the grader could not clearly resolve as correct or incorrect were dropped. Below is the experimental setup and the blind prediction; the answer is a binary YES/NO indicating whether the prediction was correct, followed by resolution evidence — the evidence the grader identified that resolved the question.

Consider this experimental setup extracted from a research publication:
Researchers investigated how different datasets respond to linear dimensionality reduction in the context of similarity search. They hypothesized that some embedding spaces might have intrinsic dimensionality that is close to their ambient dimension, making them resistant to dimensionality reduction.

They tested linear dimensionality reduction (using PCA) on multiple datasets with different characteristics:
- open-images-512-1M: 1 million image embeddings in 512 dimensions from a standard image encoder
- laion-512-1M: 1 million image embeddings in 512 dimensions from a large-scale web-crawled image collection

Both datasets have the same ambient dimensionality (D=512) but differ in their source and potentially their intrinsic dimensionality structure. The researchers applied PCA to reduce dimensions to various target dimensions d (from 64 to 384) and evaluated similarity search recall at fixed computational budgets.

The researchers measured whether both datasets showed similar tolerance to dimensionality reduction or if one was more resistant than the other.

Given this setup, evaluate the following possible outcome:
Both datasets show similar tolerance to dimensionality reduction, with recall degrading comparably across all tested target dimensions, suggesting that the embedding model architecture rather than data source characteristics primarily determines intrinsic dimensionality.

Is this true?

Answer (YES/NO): NO